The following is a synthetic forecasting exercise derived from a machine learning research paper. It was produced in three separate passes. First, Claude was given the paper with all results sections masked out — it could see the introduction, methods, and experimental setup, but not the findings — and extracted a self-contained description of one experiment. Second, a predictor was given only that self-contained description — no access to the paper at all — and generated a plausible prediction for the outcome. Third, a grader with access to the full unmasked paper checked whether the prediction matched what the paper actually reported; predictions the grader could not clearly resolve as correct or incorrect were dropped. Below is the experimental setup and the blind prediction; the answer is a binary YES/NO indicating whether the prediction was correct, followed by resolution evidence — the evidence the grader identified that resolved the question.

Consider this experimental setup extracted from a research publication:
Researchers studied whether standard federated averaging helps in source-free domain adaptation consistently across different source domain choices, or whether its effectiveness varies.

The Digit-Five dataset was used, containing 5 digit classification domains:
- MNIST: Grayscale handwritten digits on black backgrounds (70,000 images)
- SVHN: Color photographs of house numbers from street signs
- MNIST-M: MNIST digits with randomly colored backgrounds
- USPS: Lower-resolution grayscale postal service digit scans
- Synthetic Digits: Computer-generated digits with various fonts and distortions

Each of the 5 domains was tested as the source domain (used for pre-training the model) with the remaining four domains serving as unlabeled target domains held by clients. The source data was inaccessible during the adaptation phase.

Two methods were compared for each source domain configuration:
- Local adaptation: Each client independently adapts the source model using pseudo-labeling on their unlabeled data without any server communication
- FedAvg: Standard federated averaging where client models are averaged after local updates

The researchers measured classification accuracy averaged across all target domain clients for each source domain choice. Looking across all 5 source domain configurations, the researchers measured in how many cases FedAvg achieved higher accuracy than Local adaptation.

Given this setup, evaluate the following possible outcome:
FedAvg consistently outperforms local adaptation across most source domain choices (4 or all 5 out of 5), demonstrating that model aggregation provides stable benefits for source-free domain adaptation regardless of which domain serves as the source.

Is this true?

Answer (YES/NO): NO